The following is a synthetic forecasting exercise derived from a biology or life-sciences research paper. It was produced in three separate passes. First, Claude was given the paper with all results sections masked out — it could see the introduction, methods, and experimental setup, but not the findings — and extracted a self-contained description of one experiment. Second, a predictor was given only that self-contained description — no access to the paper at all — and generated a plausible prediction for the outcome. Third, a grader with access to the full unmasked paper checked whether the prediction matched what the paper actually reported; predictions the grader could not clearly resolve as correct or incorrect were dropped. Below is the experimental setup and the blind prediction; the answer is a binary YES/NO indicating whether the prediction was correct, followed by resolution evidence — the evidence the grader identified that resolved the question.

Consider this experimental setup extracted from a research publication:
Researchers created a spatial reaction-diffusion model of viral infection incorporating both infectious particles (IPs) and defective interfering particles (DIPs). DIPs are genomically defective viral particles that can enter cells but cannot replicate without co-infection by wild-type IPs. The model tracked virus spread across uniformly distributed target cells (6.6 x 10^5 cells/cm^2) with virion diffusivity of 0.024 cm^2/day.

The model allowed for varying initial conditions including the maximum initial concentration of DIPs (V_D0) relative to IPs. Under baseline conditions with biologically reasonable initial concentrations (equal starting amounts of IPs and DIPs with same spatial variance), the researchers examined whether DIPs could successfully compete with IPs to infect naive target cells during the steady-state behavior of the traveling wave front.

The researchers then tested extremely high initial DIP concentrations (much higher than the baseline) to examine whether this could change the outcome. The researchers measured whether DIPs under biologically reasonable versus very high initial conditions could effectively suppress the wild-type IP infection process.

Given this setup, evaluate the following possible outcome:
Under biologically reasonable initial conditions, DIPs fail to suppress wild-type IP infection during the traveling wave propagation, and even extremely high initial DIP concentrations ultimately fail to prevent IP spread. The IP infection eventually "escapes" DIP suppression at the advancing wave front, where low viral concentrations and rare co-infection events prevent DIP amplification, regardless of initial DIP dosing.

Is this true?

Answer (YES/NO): NO